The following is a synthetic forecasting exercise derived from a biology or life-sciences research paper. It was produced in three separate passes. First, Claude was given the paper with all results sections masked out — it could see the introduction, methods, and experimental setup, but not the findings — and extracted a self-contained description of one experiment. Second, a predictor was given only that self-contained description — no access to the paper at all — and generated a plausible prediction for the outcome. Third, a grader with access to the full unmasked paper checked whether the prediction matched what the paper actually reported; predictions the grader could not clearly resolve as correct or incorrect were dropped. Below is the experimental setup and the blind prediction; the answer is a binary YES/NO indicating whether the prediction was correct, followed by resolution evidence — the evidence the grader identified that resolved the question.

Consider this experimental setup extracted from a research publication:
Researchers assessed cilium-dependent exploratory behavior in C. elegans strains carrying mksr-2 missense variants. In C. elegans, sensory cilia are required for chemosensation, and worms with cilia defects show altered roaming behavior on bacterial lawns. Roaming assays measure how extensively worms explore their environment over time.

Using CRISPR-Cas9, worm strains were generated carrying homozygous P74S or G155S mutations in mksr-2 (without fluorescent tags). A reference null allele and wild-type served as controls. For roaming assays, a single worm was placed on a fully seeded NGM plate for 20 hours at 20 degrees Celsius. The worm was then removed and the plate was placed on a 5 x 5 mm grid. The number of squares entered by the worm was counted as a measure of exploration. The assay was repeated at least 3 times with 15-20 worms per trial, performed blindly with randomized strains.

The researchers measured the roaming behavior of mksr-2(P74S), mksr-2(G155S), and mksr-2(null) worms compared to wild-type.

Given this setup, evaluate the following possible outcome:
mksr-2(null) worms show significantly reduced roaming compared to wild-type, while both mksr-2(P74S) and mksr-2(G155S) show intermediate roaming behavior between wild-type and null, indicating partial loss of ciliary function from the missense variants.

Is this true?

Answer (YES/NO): NO